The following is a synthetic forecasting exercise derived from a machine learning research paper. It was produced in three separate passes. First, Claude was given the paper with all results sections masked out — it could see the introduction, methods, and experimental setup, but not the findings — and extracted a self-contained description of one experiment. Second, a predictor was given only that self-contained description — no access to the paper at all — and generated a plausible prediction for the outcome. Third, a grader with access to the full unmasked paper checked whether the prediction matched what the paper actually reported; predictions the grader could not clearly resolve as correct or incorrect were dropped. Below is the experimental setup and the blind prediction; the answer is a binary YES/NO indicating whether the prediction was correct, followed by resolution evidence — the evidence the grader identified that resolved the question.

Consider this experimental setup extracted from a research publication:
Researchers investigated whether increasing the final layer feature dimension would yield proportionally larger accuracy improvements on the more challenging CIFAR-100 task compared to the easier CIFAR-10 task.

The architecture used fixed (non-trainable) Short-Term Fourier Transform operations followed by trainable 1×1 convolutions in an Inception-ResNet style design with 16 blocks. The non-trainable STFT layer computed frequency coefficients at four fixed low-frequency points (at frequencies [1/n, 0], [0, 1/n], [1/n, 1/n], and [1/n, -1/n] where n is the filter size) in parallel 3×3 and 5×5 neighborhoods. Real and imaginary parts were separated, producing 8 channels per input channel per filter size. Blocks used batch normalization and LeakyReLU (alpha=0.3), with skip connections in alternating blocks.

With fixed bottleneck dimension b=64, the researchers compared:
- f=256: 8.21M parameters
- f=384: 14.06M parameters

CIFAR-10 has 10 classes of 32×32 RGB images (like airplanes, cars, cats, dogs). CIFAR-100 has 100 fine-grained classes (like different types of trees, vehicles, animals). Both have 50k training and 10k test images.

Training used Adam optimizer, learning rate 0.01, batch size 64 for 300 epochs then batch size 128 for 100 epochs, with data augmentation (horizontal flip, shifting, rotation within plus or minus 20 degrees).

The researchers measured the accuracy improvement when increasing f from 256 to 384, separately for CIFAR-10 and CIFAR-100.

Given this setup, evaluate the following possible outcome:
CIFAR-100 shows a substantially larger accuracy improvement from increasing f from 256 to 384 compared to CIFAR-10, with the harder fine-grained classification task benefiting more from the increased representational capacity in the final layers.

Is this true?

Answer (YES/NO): YES